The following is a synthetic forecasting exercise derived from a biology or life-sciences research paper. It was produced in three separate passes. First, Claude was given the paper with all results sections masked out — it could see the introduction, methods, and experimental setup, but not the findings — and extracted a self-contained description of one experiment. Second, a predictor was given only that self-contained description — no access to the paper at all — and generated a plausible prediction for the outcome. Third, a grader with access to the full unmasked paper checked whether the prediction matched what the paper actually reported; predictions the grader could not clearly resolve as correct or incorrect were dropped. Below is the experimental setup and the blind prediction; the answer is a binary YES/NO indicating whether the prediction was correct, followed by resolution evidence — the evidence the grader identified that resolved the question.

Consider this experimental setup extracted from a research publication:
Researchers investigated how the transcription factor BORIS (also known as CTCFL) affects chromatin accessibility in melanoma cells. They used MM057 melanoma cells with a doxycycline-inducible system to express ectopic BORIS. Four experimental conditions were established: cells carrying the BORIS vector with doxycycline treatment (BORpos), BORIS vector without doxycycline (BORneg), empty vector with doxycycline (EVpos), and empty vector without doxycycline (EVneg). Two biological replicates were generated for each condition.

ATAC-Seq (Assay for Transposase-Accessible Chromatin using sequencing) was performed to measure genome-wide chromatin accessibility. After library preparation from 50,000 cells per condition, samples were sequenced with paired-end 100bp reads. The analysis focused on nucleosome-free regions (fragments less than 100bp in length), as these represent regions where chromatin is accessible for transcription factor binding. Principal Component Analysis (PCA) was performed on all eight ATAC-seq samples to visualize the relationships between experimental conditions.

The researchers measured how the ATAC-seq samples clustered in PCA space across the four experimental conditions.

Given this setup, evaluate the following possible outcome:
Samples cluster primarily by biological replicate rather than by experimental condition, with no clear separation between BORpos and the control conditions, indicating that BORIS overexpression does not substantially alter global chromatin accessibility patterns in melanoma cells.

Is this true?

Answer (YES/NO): NO